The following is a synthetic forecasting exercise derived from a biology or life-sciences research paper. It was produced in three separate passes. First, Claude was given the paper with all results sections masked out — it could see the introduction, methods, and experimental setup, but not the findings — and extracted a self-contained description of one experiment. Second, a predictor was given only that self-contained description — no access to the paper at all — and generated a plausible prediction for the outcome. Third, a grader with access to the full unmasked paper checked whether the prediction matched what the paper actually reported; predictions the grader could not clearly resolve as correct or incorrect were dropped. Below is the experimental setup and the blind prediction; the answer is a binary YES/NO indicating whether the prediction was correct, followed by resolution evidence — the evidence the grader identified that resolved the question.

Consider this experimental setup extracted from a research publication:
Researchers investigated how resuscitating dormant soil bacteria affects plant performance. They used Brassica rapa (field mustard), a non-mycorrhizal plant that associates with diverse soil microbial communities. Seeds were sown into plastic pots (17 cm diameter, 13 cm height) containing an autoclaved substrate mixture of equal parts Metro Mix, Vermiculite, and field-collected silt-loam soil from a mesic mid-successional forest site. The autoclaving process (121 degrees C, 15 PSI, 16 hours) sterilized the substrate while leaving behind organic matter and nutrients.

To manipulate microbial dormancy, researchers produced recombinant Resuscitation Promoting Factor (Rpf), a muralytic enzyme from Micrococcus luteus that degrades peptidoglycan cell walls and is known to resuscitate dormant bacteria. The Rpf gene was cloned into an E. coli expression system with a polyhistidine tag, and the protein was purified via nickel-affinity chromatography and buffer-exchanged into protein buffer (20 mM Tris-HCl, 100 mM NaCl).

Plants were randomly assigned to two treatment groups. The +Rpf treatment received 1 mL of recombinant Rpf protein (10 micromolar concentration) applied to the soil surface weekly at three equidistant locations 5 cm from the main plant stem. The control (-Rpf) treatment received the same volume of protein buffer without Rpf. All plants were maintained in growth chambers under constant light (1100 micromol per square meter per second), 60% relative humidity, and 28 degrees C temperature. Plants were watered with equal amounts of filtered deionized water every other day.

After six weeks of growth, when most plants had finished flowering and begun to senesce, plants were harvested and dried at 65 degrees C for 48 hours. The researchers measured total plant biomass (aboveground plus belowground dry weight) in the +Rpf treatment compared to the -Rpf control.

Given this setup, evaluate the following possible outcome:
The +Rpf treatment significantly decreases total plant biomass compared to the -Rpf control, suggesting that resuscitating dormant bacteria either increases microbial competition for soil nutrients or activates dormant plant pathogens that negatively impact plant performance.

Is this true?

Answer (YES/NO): YES